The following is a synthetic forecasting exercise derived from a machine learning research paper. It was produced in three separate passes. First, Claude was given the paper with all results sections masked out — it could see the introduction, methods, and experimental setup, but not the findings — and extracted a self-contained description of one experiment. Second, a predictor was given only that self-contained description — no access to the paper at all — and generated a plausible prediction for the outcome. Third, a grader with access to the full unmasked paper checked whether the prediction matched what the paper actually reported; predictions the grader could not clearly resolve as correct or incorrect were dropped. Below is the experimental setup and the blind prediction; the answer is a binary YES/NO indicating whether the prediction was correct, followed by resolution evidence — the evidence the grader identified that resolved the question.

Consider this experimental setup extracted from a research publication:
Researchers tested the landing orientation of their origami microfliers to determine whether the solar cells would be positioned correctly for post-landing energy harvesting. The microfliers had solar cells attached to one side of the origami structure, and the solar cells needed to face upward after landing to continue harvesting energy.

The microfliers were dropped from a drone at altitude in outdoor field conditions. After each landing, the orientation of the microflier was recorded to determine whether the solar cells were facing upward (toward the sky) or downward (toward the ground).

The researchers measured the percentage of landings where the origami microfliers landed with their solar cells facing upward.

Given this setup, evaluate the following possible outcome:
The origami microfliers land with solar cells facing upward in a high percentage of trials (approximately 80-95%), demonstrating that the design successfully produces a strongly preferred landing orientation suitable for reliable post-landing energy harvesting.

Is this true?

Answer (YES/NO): YES